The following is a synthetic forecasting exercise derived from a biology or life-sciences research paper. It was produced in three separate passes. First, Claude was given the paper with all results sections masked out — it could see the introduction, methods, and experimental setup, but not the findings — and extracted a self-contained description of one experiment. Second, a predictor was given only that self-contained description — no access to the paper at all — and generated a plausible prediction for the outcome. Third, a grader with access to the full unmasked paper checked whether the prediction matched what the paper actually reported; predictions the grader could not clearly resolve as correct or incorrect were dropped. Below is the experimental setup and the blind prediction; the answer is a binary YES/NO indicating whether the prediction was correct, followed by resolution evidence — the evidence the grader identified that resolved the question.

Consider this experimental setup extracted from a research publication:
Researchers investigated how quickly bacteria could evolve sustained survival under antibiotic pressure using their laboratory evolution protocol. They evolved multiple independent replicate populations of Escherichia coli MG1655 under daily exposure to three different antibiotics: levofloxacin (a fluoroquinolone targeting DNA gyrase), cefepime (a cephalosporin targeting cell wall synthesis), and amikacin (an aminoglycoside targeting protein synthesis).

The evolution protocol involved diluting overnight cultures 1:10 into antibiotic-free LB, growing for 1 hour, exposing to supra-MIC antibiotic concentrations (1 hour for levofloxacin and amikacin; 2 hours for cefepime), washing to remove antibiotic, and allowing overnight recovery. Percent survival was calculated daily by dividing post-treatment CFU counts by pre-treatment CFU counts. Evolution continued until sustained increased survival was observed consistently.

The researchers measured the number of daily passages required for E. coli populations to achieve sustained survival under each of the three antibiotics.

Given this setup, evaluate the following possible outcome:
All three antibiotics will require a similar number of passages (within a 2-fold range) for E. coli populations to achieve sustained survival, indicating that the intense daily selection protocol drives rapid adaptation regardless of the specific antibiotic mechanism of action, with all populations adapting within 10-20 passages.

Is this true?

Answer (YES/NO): NO